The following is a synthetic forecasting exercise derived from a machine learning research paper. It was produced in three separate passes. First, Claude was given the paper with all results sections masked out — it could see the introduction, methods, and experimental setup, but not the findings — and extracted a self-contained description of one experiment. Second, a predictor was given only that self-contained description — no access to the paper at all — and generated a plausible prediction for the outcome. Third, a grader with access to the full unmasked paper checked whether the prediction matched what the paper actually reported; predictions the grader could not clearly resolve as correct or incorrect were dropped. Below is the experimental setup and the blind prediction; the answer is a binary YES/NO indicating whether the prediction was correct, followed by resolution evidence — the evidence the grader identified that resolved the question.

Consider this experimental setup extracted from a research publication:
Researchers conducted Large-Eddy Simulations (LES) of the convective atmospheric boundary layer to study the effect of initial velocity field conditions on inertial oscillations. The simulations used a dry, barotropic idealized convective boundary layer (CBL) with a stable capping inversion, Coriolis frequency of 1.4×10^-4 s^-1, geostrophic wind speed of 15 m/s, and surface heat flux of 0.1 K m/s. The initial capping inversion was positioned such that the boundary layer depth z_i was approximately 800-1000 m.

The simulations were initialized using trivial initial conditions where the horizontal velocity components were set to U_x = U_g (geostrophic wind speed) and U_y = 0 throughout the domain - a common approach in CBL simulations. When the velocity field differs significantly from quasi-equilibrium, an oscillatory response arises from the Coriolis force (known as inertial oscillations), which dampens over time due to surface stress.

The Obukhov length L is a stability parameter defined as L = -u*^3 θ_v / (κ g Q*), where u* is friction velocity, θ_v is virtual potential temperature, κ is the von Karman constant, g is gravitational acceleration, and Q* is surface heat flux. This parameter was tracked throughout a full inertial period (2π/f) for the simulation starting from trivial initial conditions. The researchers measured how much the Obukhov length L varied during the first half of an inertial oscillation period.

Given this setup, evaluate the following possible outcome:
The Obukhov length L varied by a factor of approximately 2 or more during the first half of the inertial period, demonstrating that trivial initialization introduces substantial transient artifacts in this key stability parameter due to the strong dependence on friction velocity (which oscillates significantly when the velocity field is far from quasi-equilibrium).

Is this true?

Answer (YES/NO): NO